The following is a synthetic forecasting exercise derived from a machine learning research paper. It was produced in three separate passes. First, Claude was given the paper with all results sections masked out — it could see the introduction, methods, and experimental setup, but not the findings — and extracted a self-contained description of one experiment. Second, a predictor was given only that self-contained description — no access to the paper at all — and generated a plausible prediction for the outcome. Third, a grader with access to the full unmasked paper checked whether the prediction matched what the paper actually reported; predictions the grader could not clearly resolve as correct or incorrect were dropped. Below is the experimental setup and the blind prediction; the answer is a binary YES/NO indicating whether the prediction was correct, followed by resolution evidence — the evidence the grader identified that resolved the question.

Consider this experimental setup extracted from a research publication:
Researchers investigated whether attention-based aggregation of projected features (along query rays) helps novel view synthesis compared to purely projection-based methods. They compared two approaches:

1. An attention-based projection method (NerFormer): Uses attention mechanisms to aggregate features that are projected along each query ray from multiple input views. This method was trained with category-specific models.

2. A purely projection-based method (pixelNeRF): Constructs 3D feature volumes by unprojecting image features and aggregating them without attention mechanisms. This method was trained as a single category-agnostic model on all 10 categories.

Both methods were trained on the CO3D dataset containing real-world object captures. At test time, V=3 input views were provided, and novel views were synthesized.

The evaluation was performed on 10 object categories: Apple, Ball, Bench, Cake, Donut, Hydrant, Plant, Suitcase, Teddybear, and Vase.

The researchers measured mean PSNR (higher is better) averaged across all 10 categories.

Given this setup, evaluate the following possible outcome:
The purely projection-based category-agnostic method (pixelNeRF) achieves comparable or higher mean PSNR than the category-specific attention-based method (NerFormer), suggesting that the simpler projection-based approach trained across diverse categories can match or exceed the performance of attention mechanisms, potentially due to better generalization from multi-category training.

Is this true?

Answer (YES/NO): YES